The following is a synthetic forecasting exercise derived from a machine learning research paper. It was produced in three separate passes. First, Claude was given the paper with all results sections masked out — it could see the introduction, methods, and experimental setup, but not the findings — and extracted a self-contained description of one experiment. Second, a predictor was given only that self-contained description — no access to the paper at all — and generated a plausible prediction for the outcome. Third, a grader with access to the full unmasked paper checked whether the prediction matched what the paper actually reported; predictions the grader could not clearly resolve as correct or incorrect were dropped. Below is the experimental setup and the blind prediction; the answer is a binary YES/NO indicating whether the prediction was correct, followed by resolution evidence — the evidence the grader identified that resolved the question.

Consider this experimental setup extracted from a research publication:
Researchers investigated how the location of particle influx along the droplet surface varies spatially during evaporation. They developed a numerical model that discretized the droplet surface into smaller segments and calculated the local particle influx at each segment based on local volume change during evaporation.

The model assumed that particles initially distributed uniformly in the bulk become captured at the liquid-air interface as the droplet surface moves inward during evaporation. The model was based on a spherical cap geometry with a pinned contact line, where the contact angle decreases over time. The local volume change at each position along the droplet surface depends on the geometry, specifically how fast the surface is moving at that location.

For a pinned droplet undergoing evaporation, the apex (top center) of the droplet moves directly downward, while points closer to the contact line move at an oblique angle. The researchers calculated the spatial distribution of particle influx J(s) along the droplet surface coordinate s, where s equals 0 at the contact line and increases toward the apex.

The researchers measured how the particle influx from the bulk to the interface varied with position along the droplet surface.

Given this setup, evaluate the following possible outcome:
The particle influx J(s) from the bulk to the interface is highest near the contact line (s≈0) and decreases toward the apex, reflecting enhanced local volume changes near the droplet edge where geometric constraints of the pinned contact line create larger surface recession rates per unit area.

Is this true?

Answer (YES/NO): NO